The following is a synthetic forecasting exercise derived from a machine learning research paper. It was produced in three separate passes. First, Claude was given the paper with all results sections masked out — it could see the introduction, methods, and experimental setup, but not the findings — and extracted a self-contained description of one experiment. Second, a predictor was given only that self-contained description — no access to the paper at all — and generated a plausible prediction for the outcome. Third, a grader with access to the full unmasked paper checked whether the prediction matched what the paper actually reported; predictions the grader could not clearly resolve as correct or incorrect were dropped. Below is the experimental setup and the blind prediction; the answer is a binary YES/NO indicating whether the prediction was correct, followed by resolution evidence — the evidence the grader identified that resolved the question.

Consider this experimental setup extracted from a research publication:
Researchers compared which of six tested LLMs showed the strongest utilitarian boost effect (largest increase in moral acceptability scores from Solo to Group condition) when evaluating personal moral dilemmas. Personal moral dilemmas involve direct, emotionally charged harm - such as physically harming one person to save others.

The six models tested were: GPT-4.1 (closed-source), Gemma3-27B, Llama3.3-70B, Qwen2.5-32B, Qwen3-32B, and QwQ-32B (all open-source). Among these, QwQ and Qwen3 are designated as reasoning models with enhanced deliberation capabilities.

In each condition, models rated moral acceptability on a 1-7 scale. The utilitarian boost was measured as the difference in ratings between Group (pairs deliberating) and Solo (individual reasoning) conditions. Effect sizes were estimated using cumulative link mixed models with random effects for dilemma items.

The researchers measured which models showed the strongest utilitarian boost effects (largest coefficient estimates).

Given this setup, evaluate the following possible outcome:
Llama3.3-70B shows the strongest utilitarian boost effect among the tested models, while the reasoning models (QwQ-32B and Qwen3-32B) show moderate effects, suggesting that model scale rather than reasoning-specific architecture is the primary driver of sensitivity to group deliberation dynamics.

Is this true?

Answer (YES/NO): NO